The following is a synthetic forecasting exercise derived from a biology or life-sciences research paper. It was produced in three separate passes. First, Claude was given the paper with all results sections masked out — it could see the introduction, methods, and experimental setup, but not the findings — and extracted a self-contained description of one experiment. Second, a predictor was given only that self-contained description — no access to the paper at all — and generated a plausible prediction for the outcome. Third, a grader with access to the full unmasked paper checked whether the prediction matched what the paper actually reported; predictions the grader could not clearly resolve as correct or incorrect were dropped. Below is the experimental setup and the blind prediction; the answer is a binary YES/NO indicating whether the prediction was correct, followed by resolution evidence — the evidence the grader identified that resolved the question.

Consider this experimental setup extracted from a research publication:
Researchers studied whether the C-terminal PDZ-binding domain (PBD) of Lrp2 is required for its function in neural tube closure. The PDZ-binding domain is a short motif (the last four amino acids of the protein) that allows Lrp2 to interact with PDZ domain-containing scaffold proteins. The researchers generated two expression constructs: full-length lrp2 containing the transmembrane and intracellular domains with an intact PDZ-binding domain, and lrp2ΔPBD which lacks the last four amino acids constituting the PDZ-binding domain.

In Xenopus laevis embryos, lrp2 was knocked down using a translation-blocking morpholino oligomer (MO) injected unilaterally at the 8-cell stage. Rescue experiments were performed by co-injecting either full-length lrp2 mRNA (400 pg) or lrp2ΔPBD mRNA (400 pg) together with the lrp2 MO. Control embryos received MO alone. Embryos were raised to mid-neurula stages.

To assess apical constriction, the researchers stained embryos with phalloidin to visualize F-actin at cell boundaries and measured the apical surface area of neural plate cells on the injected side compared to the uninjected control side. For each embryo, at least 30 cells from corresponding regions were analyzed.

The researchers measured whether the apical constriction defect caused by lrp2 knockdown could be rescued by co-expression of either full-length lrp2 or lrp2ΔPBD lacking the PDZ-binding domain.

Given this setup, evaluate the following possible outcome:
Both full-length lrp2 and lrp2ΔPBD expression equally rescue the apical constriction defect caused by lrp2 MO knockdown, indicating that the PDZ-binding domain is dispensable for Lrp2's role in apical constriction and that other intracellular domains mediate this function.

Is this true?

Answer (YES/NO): NO